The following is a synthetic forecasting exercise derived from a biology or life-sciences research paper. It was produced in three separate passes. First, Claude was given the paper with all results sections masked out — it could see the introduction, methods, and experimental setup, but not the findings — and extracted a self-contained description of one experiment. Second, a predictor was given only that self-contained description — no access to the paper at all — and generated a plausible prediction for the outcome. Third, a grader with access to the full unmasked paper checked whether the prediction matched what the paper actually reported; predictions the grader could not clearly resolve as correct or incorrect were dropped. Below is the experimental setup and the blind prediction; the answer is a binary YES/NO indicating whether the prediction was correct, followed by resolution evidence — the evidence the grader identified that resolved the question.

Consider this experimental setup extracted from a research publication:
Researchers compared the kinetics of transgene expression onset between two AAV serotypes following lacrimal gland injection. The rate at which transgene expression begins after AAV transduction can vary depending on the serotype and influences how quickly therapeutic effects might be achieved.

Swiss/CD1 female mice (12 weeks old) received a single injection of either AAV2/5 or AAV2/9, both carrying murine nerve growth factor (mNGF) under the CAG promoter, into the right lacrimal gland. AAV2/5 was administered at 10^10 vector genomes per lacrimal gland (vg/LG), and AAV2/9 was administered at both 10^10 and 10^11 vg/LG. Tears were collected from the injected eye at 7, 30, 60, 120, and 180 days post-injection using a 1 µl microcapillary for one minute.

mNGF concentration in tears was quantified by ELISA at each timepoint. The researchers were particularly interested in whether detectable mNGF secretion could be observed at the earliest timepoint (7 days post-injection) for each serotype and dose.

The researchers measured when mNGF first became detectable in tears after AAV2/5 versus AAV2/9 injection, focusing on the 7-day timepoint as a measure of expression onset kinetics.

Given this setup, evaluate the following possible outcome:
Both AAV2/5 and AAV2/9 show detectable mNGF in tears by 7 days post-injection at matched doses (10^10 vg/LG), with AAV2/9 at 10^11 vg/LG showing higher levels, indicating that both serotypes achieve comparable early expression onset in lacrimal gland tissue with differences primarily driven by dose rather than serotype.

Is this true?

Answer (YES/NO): NO